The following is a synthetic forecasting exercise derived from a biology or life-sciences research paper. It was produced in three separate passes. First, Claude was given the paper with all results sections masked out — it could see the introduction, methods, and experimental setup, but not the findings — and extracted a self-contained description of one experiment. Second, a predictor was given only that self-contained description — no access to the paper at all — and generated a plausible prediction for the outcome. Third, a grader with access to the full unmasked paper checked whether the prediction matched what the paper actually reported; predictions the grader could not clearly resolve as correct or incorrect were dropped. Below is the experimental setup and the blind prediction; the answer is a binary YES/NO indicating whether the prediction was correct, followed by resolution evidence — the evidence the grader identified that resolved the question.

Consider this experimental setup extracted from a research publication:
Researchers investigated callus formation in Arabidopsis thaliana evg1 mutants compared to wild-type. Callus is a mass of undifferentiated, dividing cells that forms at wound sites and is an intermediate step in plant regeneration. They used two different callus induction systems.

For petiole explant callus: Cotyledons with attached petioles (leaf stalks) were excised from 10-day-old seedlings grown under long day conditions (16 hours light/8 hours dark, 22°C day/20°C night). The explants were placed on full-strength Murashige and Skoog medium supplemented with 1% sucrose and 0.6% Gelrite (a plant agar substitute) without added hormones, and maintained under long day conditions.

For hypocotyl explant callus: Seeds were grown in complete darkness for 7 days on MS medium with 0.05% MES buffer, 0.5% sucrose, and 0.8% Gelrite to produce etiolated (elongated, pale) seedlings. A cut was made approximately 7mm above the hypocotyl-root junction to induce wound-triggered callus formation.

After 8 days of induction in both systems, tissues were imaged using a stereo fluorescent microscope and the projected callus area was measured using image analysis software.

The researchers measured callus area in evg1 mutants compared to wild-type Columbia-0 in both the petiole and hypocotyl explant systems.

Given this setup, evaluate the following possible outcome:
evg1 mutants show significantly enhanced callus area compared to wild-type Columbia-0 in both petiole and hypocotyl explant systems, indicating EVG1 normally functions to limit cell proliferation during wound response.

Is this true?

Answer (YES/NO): NO